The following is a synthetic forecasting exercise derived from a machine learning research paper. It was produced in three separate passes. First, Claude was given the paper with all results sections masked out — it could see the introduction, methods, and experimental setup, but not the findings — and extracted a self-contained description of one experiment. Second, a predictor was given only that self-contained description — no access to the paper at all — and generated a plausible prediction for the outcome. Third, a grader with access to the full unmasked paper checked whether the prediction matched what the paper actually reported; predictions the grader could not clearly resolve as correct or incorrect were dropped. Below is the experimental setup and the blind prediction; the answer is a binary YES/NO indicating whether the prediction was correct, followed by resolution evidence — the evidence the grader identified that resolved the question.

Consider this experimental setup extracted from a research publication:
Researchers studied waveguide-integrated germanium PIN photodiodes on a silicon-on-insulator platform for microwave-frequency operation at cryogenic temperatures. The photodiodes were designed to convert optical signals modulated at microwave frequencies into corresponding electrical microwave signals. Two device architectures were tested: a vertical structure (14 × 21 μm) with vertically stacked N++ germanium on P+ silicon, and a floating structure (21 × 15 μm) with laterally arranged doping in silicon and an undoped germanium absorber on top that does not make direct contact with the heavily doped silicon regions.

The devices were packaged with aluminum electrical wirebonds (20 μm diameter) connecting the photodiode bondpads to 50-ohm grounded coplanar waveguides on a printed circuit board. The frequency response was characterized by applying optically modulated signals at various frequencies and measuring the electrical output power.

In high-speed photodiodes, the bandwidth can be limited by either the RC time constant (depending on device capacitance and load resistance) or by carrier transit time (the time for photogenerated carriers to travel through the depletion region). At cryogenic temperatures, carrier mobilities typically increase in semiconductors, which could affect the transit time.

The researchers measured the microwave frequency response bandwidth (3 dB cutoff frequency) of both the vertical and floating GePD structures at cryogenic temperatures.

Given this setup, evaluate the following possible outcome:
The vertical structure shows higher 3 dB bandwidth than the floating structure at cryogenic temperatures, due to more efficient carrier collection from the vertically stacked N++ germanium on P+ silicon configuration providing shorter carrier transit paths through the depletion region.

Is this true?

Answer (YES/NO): NO